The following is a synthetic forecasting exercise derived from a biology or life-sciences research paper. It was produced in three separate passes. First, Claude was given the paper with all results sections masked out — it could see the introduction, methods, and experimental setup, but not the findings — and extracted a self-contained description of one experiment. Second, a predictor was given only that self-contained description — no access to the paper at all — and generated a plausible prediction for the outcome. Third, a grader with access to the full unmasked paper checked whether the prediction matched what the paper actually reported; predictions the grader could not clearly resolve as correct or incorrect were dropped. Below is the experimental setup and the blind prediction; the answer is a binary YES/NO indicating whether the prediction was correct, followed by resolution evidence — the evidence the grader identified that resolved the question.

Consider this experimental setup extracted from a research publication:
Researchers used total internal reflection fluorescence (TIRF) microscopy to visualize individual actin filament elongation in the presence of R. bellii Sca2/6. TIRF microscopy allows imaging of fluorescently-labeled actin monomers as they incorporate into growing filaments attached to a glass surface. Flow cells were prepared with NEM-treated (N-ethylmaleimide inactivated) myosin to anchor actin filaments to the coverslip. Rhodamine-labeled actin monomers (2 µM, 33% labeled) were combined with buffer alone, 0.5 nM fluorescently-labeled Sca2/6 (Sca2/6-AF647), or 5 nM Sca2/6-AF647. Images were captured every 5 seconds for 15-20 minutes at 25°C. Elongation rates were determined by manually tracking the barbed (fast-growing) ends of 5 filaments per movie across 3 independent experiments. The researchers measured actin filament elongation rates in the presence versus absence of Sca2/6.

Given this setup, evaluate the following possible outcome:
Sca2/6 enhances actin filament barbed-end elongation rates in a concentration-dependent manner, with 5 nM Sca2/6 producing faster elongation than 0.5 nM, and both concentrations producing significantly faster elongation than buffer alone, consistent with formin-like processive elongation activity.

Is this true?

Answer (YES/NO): NO